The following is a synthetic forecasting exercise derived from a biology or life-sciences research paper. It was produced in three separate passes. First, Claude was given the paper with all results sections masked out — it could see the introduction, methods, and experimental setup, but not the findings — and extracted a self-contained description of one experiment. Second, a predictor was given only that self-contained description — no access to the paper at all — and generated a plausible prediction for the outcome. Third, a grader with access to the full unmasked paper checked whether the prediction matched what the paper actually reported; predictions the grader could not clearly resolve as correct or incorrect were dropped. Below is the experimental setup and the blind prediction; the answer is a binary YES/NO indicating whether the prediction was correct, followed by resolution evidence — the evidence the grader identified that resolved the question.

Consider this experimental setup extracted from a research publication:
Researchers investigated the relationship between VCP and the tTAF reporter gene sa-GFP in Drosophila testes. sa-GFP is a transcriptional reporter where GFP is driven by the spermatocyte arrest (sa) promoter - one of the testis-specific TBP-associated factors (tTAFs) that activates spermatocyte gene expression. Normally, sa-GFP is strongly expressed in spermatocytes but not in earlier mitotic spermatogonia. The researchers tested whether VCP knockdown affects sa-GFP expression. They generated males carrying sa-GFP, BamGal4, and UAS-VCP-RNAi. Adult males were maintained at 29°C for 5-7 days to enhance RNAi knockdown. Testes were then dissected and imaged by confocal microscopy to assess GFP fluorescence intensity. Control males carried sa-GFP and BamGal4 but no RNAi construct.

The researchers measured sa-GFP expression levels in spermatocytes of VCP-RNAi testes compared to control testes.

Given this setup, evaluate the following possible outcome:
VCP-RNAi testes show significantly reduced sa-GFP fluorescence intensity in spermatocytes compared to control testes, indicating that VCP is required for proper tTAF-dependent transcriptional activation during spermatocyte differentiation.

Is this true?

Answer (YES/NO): NO